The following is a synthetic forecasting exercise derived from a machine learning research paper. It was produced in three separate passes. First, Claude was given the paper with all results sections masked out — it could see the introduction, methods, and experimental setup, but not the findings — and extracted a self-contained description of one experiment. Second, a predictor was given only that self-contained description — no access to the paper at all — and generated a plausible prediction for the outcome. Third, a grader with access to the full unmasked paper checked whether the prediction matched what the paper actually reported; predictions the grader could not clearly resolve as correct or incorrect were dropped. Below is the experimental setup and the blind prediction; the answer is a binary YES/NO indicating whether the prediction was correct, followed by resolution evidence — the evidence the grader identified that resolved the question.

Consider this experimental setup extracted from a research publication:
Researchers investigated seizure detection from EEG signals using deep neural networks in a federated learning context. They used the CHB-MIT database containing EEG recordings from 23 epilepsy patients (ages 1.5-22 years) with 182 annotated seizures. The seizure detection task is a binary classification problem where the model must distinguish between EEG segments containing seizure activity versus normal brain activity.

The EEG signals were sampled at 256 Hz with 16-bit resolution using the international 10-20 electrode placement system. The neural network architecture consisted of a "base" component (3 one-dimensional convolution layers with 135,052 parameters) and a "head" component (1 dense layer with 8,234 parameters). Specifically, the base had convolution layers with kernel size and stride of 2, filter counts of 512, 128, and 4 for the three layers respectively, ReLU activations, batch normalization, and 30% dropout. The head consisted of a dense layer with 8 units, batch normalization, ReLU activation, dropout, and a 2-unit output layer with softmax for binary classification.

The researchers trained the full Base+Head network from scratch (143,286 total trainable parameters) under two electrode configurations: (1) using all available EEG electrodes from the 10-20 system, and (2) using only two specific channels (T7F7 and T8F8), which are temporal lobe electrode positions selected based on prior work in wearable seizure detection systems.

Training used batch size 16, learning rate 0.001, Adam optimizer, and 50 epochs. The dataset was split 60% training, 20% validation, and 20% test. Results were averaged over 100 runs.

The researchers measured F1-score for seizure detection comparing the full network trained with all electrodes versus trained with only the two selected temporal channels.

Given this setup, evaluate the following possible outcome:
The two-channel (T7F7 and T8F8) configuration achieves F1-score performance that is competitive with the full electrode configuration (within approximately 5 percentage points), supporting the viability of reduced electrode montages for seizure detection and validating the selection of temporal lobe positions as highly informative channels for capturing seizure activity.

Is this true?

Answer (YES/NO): NO